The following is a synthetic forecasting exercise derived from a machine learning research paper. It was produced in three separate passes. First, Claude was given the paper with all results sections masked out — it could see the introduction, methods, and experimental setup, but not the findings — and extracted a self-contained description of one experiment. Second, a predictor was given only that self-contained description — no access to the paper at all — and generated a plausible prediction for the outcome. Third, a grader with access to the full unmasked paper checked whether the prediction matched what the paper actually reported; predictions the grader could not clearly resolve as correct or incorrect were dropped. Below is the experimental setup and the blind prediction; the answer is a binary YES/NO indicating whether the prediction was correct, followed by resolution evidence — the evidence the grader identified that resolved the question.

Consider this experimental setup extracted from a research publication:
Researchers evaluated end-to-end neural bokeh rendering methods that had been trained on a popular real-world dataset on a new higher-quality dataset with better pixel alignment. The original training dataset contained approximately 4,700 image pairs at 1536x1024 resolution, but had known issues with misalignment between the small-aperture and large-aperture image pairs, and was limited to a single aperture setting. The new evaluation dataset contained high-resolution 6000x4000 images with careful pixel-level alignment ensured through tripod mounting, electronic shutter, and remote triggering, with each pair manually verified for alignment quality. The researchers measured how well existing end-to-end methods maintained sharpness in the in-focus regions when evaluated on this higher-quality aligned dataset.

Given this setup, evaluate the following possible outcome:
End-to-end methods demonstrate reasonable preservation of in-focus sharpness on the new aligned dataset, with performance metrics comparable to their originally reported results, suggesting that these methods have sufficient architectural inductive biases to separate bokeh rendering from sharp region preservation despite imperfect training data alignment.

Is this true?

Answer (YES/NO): NO